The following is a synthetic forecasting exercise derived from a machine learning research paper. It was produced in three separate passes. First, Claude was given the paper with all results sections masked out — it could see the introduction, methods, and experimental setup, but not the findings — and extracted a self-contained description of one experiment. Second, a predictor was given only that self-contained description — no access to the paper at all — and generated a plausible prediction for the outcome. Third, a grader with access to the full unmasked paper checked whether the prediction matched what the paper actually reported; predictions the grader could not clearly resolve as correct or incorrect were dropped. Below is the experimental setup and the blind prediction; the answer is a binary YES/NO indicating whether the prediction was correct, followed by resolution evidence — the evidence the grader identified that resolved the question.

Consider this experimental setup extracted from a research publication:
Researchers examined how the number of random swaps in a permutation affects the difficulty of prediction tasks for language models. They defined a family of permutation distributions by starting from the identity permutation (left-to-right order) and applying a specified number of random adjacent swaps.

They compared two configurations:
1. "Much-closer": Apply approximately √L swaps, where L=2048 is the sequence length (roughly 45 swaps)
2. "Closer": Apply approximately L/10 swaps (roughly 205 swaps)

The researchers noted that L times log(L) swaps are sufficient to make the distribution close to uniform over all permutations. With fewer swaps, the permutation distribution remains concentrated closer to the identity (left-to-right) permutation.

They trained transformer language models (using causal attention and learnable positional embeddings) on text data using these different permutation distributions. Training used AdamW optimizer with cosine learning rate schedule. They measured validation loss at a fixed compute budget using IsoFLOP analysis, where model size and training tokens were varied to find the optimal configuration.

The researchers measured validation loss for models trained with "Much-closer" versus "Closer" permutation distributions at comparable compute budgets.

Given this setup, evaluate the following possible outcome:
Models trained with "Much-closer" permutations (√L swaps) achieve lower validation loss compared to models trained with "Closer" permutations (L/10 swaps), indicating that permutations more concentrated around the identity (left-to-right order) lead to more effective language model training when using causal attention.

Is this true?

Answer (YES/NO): YES